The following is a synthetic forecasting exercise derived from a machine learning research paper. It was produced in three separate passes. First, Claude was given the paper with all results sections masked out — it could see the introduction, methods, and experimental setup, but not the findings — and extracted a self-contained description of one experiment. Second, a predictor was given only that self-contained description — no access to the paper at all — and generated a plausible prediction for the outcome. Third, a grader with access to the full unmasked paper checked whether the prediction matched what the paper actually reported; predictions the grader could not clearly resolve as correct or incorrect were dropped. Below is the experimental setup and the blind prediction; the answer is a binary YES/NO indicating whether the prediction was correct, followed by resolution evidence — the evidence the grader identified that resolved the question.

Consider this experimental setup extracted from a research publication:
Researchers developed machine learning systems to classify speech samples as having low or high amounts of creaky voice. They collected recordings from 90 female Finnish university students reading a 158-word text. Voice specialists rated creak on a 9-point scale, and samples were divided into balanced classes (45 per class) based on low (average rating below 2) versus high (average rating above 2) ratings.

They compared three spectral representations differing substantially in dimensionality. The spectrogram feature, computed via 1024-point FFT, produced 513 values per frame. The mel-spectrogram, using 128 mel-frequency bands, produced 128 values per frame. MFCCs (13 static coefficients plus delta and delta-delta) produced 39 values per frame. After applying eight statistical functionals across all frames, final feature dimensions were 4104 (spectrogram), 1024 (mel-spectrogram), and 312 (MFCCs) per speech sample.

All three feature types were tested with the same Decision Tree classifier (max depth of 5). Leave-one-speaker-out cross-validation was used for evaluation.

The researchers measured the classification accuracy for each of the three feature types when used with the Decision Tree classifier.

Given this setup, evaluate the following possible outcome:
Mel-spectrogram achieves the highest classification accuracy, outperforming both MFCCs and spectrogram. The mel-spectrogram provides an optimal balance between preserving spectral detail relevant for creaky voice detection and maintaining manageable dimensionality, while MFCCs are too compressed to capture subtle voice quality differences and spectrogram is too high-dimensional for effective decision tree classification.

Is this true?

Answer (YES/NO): NO